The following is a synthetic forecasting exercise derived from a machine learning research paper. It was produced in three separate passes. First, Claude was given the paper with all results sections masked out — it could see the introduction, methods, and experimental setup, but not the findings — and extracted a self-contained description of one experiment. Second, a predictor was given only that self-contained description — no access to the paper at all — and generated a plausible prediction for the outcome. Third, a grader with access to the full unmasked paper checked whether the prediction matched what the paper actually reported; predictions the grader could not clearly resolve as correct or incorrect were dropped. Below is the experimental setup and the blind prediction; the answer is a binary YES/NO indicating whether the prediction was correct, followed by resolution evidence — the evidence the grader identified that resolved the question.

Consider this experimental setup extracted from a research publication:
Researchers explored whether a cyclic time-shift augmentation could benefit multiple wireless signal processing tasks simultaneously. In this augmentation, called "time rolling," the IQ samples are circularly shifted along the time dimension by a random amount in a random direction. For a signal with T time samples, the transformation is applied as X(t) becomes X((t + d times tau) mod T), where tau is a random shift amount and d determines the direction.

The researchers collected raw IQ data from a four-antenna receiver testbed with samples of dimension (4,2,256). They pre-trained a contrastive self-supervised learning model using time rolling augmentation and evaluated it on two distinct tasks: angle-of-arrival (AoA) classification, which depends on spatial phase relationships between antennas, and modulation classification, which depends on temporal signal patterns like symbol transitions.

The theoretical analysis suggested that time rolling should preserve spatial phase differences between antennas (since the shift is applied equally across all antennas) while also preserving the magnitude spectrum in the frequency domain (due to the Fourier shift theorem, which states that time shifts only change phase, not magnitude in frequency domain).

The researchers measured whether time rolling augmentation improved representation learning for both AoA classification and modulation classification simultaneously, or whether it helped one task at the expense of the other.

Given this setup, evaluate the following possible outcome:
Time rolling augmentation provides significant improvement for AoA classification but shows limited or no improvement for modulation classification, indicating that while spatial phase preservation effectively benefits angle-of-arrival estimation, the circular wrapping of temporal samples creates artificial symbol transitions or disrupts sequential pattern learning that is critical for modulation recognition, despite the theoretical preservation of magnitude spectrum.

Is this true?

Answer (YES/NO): NO